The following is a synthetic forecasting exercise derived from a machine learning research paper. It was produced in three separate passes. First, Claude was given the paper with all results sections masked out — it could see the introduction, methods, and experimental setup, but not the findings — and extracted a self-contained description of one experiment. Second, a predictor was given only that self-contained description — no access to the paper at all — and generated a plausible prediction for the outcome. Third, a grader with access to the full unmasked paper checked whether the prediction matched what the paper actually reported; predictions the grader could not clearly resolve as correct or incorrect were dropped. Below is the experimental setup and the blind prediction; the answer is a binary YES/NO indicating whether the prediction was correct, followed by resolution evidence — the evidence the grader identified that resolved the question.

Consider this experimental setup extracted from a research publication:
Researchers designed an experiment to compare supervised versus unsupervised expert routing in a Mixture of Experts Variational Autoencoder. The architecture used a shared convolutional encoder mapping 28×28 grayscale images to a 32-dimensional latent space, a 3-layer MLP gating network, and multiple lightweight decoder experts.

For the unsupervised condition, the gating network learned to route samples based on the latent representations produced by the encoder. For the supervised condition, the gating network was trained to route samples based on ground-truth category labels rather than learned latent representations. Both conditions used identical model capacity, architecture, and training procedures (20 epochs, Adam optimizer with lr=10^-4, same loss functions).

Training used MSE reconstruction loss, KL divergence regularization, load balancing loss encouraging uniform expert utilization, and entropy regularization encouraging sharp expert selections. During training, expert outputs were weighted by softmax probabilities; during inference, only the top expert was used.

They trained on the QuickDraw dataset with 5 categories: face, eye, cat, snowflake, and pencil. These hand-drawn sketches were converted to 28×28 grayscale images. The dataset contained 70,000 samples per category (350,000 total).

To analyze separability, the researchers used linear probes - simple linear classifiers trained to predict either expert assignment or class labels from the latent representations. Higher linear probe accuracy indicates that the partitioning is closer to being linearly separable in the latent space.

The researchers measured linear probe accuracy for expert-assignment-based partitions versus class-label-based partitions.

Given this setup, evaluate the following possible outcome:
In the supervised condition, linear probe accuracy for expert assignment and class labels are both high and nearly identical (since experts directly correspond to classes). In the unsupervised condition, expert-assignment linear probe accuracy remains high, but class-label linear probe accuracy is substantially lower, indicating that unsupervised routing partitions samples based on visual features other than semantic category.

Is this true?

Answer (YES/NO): NO